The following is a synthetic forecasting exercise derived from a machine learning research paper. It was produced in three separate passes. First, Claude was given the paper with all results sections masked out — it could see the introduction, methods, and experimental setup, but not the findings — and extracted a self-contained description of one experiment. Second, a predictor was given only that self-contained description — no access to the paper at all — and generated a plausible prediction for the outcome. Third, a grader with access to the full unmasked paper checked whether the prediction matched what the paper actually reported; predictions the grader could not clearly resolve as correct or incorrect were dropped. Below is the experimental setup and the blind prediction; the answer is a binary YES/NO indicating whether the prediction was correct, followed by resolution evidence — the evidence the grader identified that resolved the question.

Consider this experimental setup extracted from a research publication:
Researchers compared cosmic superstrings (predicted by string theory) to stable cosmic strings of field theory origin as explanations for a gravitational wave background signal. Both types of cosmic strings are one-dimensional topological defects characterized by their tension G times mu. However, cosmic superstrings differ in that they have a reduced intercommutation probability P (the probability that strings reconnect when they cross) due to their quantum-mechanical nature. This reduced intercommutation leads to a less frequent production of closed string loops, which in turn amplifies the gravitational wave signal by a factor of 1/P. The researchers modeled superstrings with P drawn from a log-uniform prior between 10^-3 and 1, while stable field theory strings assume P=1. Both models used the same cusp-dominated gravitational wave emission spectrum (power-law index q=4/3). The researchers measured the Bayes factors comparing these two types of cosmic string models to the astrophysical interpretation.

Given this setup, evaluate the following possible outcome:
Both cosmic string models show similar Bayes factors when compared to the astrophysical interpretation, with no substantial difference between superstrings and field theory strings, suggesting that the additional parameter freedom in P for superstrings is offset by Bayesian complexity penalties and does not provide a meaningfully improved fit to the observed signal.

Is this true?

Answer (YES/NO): NO